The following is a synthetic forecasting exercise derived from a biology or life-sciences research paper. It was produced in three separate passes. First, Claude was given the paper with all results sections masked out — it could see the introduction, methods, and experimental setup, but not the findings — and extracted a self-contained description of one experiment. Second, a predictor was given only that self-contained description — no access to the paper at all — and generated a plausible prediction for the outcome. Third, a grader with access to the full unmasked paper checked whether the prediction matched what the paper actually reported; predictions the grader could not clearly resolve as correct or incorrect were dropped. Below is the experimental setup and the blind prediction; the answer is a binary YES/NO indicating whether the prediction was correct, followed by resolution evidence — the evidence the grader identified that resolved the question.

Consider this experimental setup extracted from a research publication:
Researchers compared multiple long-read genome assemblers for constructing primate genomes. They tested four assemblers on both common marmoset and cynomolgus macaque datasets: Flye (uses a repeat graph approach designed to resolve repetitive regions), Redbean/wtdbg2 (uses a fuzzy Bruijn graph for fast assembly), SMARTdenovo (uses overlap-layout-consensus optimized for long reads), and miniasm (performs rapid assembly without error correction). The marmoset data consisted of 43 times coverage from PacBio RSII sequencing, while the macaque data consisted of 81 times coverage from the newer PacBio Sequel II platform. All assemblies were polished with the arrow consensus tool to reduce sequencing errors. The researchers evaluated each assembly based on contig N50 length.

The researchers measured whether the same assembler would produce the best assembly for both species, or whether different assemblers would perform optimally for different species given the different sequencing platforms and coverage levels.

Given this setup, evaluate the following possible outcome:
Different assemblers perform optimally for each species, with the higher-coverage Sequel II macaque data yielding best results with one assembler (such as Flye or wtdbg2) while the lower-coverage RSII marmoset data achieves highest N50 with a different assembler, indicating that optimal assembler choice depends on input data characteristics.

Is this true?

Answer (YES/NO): NO